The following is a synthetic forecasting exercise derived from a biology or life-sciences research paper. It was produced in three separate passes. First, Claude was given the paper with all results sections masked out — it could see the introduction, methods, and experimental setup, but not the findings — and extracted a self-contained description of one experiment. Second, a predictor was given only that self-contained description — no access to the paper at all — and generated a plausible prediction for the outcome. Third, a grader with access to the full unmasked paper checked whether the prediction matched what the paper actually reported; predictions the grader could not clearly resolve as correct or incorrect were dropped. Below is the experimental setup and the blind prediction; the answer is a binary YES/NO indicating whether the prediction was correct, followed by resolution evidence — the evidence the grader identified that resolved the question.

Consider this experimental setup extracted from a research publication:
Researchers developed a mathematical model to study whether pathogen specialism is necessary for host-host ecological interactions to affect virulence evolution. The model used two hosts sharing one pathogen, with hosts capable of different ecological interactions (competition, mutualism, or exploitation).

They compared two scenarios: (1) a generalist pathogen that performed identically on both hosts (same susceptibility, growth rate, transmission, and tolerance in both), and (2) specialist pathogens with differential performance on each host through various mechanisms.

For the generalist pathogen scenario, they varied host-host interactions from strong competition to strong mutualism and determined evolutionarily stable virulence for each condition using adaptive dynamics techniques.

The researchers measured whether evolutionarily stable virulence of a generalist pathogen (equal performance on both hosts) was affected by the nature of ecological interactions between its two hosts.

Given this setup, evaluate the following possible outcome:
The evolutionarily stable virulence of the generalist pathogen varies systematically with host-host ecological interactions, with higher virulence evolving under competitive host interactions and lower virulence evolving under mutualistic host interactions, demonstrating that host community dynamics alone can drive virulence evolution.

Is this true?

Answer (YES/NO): NO